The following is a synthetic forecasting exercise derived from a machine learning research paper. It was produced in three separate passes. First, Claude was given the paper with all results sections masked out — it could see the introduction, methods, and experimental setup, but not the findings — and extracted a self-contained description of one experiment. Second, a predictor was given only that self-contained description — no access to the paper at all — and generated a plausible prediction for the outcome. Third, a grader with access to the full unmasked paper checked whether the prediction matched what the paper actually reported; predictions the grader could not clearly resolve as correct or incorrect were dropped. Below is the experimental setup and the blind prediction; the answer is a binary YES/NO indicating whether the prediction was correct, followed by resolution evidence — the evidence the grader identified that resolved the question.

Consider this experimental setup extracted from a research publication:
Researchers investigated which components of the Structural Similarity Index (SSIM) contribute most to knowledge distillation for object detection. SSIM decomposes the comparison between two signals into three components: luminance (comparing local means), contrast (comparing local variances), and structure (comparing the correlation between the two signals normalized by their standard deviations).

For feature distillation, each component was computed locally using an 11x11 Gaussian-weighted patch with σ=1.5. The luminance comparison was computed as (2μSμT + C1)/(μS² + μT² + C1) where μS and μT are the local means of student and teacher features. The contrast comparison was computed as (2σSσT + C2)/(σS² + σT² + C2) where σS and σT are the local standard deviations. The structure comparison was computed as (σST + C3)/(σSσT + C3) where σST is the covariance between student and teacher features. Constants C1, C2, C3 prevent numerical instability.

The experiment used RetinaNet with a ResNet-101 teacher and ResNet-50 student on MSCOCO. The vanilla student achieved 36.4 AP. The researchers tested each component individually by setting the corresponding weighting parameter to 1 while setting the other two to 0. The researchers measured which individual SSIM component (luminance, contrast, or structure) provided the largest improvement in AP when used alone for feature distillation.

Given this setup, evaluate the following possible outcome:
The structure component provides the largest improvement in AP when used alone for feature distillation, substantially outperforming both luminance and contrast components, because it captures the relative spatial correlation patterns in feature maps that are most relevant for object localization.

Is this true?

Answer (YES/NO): YES